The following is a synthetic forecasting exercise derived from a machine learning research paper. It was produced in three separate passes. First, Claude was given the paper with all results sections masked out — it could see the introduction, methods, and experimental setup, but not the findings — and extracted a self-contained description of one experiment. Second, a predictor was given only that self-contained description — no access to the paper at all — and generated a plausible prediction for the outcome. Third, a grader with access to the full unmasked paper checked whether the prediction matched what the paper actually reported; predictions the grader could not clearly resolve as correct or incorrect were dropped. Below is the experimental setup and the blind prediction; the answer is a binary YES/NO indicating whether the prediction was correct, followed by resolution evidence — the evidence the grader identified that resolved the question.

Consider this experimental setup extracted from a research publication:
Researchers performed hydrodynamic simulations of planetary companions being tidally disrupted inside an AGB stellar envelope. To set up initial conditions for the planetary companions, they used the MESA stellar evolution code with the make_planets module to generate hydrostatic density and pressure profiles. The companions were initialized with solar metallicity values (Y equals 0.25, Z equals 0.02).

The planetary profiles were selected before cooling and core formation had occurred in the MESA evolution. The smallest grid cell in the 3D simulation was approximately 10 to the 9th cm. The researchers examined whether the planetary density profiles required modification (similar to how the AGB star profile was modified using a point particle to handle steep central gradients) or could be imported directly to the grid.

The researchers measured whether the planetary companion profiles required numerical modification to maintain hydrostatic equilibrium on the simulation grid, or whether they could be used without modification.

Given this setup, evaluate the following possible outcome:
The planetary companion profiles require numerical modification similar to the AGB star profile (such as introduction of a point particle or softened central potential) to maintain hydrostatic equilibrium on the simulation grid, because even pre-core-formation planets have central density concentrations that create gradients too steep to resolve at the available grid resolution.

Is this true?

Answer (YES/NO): NO